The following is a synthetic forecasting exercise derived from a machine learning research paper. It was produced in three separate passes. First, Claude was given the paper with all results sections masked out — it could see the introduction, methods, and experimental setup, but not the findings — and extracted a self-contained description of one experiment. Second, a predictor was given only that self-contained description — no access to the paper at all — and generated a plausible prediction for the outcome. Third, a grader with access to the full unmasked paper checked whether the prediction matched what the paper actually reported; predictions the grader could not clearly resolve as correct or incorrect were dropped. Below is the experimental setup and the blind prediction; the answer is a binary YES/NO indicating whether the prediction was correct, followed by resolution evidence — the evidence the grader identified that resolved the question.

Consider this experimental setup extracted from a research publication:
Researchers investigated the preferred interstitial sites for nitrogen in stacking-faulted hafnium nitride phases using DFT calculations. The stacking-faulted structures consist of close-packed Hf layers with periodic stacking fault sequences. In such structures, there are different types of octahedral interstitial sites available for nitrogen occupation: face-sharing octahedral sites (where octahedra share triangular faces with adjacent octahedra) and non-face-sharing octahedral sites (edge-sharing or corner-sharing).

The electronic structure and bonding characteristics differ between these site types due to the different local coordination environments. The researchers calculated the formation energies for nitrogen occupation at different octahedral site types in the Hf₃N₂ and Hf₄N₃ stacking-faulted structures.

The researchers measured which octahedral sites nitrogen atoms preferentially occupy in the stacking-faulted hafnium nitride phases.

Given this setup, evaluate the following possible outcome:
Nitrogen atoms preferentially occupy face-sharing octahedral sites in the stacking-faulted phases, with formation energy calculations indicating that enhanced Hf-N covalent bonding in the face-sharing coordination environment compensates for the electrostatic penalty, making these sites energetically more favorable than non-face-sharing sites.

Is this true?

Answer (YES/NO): NO